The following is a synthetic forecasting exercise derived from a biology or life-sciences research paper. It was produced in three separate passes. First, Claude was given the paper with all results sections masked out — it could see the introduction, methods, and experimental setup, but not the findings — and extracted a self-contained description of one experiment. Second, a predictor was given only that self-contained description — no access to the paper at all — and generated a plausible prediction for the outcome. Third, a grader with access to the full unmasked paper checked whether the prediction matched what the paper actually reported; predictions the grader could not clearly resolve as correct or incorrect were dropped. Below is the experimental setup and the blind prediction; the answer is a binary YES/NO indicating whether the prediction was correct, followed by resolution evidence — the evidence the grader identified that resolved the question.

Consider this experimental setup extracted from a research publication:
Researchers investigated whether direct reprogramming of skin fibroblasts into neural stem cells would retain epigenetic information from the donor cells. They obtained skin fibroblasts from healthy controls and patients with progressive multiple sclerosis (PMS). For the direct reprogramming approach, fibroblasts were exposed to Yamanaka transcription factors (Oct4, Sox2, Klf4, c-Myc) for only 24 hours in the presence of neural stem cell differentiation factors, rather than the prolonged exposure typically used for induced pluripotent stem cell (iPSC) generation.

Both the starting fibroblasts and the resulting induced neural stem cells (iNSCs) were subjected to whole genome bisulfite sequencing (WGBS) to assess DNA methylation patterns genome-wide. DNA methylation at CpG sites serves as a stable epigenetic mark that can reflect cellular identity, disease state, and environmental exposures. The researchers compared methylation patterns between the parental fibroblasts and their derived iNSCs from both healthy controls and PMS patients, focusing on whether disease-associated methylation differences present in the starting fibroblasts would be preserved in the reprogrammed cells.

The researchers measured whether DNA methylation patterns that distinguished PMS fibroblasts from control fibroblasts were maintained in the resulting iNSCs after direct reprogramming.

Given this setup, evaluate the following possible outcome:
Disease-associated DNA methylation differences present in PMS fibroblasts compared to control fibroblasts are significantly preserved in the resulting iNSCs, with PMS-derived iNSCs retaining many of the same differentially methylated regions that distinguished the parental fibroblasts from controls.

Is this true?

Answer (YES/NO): YES